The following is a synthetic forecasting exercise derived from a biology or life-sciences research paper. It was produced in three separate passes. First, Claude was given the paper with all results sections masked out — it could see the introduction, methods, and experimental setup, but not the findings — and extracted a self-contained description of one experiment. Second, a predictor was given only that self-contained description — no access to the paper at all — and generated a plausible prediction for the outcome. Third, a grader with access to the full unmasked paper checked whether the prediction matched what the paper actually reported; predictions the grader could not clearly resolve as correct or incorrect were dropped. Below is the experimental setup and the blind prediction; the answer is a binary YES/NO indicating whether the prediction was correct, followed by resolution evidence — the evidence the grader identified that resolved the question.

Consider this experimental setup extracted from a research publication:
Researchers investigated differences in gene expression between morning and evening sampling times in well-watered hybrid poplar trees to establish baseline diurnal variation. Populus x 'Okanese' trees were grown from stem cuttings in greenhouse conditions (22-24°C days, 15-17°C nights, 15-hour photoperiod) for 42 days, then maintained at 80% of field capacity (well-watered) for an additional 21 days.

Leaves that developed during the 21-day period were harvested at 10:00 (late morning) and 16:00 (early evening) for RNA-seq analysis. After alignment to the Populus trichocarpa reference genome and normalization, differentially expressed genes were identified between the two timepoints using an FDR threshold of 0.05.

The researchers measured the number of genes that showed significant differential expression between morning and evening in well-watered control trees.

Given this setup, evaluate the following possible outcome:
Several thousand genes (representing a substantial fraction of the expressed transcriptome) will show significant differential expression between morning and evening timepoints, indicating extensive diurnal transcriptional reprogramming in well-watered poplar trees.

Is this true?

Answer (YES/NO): YES